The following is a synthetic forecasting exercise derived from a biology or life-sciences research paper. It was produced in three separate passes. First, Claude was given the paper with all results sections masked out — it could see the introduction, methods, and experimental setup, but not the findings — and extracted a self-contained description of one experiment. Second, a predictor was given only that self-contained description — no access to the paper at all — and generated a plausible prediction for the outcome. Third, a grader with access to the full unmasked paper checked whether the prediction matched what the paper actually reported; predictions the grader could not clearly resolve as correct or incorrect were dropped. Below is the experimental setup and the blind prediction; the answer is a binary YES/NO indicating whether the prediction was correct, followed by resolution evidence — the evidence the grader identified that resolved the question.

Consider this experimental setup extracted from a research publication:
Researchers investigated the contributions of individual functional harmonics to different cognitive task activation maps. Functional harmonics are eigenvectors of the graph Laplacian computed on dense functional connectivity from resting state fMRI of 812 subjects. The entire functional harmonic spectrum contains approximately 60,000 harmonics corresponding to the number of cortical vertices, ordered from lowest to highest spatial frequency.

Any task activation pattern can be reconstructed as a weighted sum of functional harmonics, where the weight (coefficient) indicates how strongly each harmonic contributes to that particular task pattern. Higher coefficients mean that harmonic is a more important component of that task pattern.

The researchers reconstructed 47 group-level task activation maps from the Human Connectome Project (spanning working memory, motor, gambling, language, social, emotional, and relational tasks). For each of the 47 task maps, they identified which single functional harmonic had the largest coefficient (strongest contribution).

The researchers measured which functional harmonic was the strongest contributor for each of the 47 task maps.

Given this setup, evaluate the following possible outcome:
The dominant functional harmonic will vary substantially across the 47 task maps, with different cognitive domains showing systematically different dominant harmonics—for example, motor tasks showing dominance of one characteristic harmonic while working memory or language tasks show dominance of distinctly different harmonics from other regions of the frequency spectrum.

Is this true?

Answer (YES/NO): NO